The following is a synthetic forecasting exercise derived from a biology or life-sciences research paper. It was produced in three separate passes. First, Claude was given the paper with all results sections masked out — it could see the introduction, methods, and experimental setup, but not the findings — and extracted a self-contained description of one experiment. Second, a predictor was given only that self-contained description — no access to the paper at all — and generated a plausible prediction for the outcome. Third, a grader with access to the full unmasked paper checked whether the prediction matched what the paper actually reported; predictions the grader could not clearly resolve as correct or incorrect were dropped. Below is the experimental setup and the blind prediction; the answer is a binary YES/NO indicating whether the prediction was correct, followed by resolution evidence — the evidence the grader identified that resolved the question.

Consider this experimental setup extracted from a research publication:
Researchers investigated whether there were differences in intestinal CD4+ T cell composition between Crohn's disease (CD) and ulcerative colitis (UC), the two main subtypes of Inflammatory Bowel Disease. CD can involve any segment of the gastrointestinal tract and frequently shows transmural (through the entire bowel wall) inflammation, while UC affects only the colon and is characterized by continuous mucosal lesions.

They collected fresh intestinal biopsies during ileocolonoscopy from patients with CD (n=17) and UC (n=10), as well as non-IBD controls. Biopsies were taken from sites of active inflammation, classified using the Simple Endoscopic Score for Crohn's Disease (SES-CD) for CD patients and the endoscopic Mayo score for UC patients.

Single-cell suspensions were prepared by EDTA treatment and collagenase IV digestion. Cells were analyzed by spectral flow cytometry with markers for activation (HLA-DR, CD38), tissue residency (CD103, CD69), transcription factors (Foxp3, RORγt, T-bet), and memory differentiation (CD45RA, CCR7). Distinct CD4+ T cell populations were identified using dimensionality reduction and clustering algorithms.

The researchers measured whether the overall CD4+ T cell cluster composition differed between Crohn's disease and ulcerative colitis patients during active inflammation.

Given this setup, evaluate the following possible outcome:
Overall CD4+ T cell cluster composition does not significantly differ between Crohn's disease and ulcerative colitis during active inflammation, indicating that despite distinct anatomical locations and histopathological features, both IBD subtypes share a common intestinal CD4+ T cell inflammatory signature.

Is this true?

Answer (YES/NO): YES